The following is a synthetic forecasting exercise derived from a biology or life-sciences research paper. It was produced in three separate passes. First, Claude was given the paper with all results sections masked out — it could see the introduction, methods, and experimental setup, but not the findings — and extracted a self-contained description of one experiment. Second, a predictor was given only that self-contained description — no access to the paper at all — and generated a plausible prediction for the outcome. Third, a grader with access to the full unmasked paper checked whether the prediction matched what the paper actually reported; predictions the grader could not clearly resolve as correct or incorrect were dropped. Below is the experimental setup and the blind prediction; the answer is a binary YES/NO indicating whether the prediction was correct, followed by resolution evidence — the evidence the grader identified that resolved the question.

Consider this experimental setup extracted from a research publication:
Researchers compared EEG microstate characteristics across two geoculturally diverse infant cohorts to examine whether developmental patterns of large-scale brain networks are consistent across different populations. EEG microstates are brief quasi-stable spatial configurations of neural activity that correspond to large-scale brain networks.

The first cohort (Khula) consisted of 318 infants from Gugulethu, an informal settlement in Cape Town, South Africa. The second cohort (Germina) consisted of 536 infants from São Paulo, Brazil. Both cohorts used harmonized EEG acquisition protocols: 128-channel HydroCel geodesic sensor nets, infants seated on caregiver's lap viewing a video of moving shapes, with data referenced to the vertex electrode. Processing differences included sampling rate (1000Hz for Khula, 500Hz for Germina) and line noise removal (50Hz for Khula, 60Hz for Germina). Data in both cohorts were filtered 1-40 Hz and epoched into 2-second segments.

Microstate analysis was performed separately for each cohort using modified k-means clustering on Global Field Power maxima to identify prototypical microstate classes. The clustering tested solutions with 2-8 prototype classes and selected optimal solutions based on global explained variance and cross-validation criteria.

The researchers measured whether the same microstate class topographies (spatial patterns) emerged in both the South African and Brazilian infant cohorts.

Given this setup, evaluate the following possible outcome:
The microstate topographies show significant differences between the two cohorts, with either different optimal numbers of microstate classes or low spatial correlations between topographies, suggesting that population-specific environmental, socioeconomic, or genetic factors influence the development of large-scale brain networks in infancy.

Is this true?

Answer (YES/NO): NO